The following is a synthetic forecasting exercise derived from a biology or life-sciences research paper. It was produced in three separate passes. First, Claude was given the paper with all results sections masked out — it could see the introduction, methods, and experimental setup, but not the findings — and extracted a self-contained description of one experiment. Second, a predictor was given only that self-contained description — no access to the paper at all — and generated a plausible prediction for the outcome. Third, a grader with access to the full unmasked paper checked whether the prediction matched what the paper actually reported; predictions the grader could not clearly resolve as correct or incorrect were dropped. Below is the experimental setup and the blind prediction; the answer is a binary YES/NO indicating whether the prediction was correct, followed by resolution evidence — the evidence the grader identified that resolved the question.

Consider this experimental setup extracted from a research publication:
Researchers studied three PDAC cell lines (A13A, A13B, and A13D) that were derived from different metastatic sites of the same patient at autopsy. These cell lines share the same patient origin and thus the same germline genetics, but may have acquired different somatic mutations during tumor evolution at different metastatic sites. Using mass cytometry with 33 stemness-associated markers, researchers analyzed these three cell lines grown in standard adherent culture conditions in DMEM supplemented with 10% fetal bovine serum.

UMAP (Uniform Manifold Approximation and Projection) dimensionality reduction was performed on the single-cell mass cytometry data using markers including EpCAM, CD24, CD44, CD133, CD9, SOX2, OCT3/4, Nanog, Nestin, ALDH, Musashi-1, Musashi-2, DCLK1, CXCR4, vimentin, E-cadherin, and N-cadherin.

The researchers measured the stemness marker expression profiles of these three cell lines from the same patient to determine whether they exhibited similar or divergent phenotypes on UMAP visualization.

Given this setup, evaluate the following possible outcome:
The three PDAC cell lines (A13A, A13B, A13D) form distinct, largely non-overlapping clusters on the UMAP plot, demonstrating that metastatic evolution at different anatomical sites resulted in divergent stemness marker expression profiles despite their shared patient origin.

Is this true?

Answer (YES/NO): YES